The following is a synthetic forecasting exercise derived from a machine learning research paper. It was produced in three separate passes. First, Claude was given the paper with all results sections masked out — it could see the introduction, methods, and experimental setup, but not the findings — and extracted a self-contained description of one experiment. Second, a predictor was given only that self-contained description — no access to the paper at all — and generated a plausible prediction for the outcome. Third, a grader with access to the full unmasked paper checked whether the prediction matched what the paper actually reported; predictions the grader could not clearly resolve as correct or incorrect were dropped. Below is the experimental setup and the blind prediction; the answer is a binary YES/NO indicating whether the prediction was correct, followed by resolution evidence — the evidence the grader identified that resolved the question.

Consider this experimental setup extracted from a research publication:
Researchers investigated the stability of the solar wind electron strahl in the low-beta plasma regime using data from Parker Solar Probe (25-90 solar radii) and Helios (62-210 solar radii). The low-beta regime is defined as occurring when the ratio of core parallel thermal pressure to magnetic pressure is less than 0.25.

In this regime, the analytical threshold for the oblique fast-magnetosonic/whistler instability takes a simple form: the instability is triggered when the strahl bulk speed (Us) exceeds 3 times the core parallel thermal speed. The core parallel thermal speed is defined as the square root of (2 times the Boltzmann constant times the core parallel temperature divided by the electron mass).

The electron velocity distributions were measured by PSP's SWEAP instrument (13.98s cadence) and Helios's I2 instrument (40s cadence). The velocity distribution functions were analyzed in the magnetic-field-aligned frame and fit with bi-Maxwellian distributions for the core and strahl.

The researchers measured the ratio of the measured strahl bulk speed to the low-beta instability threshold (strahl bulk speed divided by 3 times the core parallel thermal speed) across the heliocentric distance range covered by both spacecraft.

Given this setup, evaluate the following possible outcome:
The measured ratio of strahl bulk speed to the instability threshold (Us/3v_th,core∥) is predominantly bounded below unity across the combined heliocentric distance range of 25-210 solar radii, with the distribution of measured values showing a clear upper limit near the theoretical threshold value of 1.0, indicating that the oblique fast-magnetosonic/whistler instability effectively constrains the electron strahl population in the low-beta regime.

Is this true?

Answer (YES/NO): NO